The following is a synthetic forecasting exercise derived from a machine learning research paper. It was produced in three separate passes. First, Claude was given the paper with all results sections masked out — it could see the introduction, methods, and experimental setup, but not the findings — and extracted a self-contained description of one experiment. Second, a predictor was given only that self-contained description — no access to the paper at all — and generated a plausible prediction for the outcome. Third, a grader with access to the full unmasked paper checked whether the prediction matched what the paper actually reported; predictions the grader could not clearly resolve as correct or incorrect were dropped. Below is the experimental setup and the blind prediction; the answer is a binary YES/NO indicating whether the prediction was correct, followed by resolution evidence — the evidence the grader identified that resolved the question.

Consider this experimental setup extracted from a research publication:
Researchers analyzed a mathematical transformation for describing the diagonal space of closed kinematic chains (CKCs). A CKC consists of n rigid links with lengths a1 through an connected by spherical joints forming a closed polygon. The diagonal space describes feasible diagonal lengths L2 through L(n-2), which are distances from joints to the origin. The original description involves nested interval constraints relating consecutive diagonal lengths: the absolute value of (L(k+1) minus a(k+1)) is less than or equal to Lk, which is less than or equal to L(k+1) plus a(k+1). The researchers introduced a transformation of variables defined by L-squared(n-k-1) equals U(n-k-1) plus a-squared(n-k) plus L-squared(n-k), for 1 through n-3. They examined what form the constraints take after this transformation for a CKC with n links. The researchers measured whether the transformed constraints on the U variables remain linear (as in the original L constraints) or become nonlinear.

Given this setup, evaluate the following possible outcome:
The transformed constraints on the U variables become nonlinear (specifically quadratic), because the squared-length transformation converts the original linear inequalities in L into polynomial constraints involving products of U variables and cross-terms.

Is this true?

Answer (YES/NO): NO